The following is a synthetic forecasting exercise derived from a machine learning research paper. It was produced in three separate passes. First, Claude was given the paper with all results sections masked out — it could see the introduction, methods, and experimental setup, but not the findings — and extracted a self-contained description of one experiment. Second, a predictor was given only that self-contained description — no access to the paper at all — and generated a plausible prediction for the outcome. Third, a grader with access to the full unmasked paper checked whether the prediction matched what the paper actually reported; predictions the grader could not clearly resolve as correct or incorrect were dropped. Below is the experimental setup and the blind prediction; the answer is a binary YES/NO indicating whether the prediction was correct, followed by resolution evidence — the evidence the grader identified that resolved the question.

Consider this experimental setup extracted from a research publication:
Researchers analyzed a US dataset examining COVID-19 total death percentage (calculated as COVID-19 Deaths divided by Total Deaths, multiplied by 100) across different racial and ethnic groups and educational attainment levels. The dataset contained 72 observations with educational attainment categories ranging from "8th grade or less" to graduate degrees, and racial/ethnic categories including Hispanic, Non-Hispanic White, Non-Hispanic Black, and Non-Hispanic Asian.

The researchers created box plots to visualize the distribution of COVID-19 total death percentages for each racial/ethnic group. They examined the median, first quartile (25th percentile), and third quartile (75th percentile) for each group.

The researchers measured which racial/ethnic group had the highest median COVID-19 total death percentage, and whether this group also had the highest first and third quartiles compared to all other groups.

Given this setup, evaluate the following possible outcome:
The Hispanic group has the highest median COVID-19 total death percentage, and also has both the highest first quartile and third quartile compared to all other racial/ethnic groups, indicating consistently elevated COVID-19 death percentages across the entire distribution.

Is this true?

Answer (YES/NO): YES